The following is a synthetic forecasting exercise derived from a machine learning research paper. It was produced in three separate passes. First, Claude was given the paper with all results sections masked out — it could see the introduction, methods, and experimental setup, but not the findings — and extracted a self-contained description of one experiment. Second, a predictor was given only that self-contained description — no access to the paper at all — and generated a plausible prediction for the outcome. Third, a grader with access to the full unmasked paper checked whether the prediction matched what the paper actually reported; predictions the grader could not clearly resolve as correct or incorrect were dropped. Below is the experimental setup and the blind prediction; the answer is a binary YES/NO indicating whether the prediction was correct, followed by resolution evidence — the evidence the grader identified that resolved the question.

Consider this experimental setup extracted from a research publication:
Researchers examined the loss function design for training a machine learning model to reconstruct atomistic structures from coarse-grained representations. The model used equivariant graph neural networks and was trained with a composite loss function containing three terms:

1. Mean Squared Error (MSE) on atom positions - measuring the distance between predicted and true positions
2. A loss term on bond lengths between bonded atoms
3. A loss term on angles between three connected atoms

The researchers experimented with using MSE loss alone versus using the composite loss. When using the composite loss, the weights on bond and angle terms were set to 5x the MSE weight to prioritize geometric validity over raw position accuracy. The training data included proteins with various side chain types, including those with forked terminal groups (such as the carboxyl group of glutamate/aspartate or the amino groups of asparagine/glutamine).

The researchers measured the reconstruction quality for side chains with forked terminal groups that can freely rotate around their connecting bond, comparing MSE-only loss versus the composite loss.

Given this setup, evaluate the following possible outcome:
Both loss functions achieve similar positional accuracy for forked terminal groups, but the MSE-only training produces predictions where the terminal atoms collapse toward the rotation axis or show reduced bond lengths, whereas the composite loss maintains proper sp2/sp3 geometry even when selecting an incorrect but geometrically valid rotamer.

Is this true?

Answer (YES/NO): NO